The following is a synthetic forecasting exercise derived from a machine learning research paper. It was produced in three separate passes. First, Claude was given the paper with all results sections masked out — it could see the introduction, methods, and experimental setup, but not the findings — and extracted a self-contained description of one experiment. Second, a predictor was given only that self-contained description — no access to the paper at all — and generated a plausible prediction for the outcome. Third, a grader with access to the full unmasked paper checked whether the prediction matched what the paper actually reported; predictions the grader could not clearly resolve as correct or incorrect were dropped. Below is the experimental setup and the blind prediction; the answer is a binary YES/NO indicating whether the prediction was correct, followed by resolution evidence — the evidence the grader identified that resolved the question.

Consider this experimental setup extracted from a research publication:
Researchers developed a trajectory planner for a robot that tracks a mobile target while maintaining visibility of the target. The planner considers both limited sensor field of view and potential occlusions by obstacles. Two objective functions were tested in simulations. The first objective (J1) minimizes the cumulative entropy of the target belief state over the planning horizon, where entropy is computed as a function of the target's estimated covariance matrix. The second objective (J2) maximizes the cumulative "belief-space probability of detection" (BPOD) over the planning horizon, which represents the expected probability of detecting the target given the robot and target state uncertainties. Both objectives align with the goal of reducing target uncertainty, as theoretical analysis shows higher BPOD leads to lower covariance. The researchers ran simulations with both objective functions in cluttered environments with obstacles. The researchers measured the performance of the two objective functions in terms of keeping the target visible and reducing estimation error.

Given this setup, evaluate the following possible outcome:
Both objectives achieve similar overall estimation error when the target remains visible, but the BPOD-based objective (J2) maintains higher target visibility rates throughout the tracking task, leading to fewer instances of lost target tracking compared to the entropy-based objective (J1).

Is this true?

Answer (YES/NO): NO